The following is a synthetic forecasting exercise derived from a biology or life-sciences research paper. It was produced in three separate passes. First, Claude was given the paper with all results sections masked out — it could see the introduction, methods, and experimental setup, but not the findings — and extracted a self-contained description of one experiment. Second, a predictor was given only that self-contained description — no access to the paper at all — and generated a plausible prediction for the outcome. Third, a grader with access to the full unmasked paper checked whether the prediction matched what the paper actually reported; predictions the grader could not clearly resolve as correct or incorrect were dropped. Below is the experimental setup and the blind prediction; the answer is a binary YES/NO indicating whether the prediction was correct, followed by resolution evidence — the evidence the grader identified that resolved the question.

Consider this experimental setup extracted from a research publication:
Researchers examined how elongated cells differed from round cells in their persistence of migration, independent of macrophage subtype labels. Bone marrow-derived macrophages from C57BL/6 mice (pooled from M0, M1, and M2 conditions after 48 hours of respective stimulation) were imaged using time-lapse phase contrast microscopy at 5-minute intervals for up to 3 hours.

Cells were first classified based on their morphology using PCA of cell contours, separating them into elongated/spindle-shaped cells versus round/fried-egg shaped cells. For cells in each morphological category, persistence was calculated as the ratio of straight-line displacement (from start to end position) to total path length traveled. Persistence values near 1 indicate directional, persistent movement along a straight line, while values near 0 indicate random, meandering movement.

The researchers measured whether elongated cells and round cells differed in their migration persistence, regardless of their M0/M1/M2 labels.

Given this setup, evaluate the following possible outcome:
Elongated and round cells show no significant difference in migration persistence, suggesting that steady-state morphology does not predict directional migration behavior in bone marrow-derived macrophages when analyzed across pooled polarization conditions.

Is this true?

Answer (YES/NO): NO